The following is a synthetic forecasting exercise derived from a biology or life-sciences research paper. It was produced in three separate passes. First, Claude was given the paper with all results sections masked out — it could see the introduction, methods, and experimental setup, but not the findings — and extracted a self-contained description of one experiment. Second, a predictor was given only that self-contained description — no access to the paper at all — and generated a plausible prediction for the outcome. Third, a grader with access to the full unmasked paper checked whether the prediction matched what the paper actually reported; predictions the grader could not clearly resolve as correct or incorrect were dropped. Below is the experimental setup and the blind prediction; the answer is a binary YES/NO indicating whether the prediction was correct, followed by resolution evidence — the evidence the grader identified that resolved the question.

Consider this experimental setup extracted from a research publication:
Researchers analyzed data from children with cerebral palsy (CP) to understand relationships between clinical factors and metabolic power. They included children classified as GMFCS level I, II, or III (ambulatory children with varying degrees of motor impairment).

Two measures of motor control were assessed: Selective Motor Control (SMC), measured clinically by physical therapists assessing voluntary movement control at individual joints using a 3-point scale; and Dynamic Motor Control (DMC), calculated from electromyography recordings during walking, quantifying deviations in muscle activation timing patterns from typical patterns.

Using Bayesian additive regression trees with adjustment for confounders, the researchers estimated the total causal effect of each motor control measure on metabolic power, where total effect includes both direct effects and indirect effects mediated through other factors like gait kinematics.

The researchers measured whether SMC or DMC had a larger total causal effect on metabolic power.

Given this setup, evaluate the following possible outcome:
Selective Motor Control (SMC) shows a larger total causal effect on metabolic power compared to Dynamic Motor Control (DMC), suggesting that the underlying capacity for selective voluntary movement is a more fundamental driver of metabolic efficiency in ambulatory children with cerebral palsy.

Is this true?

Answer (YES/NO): NO